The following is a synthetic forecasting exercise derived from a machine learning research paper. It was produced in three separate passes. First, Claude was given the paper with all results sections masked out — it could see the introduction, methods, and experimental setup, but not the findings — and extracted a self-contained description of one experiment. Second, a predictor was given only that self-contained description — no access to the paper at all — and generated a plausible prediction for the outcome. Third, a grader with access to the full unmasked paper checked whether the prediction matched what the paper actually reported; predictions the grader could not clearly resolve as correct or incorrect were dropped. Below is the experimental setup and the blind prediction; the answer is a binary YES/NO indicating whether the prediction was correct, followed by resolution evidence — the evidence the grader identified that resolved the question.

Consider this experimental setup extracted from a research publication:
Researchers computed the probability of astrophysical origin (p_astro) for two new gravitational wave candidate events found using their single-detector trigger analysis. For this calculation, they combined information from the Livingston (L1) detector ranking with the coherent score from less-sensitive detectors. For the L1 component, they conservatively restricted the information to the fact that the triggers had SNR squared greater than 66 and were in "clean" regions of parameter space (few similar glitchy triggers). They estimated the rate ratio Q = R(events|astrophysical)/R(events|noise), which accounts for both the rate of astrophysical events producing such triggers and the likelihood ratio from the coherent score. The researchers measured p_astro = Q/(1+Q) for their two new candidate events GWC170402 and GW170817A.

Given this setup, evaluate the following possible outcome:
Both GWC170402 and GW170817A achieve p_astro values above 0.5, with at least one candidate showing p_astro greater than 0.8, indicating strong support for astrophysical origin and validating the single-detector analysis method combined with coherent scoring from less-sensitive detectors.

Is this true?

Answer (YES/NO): YES